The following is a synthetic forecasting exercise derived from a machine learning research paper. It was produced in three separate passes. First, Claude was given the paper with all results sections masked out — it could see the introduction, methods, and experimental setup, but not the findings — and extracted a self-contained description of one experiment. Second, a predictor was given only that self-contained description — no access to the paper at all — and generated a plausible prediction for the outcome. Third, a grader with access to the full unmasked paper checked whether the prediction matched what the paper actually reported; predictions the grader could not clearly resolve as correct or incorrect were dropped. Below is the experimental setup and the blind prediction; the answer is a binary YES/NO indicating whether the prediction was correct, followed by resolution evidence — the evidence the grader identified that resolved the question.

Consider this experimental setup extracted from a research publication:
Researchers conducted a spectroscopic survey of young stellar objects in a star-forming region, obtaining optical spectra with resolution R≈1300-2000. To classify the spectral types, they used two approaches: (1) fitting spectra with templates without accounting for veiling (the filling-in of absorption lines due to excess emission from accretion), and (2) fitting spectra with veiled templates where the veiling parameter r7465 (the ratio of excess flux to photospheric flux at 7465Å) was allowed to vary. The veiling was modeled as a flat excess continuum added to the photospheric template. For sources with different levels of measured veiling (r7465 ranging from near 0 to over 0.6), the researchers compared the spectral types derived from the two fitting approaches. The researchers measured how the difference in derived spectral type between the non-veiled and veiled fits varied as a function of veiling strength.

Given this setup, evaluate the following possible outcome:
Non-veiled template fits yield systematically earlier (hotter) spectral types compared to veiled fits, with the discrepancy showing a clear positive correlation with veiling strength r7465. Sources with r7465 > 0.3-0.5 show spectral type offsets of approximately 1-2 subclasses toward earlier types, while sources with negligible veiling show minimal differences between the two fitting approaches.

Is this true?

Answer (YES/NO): YES